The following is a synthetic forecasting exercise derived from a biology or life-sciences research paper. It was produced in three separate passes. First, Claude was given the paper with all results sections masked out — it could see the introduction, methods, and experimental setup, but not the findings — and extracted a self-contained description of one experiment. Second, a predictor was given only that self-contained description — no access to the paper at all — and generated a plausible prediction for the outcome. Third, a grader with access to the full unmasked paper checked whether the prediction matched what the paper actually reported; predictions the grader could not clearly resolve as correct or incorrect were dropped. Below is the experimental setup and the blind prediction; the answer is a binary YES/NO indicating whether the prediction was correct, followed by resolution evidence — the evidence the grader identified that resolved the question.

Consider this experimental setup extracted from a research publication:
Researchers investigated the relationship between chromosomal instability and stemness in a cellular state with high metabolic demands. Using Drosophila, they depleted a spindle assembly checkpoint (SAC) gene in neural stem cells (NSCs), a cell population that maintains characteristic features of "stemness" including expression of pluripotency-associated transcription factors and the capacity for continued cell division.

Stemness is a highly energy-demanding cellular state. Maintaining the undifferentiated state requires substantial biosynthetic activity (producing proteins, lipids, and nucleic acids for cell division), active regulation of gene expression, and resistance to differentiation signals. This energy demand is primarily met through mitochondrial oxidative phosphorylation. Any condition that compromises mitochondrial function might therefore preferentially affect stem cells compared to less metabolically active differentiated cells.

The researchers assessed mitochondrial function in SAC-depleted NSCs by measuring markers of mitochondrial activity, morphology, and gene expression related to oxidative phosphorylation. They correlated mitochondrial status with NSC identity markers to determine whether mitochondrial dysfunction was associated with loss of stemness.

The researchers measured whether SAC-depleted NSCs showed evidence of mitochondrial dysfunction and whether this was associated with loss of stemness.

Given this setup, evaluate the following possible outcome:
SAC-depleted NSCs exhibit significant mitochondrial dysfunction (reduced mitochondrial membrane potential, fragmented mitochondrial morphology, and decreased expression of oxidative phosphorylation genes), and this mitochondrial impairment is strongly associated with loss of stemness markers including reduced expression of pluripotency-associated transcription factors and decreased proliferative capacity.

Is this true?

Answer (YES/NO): YES